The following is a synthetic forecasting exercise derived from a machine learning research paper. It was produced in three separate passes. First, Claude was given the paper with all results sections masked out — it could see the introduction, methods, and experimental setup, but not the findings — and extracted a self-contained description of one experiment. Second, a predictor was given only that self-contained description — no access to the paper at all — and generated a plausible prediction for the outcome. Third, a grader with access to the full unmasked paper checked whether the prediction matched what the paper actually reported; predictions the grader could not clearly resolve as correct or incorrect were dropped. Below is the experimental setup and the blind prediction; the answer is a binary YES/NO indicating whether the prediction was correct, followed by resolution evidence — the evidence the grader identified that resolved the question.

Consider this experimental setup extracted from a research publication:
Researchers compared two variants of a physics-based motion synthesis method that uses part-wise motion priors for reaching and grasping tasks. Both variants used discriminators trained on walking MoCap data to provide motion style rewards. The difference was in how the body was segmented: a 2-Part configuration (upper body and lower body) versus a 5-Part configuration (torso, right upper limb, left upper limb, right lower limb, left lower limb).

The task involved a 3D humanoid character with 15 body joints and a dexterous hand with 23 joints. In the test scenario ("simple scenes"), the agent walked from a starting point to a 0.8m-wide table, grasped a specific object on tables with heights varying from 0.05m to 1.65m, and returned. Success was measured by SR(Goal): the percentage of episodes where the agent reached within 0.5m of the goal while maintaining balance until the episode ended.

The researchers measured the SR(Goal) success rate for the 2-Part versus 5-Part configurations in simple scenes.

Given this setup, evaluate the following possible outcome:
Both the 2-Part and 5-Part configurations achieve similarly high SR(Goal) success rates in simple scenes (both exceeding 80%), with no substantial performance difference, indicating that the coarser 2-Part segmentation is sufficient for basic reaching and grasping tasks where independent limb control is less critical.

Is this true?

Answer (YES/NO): NO